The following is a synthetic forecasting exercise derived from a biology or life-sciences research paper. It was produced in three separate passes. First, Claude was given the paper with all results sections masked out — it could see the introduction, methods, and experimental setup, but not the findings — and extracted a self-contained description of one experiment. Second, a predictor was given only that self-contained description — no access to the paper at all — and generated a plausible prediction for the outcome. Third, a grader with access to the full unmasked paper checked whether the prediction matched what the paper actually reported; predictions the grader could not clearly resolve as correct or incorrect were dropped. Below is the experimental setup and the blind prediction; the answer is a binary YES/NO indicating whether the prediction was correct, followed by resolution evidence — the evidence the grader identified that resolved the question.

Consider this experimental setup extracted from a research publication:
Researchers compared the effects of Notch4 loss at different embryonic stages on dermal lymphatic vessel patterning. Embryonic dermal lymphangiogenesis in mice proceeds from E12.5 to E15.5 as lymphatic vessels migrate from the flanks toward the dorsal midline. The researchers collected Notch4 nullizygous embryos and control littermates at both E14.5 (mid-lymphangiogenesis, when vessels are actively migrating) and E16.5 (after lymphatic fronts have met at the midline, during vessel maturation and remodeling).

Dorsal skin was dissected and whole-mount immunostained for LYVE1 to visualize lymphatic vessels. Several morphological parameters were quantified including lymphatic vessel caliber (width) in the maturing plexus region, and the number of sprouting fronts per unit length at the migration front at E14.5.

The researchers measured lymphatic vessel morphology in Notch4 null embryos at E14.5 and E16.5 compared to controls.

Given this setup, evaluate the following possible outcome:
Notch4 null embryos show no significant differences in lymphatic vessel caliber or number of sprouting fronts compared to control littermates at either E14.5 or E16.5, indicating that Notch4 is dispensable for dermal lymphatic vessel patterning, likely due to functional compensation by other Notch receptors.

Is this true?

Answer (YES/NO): NO